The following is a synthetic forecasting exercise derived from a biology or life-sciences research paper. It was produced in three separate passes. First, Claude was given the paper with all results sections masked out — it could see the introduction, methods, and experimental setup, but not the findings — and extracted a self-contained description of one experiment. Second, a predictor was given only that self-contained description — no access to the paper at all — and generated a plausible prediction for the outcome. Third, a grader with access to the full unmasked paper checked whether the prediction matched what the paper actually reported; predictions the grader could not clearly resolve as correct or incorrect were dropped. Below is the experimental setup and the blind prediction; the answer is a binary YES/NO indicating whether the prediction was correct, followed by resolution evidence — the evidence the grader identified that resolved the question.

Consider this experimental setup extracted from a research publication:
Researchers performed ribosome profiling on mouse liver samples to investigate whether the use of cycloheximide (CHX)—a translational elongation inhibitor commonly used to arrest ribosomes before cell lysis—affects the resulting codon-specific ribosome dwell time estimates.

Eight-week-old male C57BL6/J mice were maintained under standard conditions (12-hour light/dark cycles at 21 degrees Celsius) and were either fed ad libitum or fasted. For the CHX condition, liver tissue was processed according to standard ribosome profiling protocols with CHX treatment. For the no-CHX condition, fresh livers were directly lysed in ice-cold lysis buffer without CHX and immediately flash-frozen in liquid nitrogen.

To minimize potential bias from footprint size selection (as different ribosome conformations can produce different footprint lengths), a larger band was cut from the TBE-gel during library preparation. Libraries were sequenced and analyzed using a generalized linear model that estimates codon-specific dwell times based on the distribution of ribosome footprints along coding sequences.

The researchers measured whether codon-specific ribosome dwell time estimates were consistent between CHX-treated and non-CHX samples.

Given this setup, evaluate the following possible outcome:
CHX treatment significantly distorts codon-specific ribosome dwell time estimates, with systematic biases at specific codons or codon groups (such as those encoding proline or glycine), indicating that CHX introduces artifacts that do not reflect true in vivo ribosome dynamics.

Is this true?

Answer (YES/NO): NO